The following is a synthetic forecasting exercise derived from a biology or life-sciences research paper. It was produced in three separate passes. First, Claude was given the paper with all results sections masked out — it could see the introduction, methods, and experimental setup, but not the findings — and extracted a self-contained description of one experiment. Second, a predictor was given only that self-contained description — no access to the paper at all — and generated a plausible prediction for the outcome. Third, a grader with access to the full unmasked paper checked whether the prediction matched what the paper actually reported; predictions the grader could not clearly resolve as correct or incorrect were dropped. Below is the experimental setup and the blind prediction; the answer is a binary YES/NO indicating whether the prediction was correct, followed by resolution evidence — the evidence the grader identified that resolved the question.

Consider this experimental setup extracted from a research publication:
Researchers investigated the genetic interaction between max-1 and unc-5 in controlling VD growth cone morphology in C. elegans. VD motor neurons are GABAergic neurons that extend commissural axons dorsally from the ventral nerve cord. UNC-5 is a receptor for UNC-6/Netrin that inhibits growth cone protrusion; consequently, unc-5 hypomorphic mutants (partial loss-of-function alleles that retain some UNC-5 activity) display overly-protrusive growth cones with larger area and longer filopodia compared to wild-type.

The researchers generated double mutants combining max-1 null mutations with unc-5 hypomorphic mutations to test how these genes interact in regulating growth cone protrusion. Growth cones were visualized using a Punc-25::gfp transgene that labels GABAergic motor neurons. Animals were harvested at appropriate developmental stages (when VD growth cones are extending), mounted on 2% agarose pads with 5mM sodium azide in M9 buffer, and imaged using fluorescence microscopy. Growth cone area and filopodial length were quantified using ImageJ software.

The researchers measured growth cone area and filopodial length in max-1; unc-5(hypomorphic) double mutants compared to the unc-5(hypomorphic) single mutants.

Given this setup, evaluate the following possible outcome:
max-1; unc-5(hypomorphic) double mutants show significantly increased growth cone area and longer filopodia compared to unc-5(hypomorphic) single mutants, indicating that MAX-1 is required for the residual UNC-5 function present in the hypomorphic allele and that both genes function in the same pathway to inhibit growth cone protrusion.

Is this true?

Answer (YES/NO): NO